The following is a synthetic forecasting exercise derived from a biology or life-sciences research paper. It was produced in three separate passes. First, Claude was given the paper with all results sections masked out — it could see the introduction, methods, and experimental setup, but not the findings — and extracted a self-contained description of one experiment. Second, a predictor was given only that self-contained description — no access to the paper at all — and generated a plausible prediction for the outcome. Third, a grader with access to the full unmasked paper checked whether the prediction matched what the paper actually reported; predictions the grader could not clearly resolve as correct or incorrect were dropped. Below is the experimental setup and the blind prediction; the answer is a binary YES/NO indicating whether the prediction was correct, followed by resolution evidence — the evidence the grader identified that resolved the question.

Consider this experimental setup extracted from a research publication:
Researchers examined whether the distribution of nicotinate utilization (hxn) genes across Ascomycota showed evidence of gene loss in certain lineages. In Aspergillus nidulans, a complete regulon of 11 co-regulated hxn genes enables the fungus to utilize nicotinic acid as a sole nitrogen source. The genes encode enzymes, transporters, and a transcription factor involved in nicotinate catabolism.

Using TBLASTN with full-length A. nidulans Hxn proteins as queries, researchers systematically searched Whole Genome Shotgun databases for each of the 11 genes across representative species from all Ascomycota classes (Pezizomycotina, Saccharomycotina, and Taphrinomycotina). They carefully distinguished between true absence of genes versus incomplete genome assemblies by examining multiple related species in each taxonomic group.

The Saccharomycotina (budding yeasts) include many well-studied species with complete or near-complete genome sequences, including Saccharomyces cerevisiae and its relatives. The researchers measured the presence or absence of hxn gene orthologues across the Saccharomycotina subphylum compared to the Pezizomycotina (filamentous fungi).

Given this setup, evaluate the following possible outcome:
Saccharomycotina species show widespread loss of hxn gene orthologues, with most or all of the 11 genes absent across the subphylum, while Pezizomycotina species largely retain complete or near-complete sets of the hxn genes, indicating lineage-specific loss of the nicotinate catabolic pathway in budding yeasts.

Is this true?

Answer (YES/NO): YES